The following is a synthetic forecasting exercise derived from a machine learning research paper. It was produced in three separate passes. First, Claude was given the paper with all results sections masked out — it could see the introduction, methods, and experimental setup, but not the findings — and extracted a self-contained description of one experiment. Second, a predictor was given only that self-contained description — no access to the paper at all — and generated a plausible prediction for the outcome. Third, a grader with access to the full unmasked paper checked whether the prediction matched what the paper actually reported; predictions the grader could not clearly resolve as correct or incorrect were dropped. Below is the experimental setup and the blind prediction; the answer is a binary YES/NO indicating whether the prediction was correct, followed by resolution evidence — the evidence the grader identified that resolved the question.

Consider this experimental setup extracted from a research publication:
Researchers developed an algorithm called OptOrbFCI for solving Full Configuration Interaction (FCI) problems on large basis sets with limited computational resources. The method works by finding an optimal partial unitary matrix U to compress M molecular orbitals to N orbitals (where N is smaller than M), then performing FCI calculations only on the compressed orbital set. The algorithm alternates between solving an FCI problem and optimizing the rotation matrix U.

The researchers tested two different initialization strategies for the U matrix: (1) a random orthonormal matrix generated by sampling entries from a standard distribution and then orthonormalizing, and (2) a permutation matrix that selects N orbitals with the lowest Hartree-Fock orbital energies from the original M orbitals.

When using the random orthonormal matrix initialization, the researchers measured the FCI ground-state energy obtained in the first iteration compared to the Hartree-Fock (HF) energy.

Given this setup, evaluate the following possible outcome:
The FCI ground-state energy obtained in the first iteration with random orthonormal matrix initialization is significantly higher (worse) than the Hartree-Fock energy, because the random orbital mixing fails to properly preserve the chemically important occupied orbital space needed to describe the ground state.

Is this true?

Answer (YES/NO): YES